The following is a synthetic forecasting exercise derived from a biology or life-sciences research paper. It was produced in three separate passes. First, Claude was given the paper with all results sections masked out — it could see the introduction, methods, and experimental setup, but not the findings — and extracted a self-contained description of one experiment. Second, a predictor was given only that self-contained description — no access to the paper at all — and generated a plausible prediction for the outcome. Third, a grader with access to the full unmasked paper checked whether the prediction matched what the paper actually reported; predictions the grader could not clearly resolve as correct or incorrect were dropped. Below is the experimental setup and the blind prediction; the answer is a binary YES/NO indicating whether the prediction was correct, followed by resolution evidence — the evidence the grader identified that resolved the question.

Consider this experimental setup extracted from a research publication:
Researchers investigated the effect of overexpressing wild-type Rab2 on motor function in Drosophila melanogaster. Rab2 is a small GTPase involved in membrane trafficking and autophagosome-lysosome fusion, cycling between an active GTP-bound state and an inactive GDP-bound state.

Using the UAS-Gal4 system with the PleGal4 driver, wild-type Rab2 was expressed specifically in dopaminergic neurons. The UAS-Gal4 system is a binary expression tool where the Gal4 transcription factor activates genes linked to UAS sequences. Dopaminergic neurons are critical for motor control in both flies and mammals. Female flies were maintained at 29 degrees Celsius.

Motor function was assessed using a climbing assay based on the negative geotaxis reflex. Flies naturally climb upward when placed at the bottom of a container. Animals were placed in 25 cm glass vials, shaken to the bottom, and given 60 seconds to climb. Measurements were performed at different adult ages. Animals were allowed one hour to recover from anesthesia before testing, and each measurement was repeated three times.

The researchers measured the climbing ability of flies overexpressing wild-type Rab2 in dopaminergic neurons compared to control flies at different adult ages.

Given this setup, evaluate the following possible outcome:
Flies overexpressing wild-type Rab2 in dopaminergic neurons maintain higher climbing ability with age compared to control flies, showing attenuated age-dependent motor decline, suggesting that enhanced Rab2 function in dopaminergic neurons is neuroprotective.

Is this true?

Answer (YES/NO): NO